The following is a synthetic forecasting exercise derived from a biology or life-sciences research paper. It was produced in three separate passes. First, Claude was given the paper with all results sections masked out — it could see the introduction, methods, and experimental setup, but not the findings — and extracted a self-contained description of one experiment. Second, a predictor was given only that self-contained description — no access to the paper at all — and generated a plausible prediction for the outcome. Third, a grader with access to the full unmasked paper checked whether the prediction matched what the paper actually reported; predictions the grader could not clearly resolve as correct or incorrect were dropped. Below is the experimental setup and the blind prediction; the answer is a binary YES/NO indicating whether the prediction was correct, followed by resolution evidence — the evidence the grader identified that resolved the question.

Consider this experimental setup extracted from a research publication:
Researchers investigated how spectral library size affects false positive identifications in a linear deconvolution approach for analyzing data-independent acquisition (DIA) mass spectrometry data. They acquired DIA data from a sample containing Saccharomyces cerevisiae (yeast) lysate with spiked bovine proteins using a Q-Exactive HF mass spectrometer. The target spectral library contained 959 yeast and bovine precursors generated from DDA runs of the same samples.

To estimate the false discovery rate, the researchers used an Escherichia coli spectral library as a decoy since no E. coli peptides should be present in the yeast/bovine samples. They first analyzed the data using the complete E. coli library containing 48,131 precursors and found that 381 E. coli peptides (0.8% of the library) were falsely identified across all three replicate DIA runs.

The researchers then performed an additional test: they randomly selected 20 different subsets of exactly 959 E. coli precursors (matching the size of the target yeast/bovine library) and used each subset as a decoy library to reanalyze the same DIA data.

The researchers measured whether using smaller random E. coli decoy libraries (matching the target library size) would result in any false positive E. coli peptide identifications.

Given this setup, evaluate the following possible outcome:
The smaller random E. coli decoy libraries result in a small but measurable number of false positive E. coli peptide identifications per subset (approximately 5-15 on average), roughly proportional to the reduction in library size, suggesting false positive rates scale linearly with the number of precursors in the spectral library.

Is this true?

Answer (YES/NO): NO